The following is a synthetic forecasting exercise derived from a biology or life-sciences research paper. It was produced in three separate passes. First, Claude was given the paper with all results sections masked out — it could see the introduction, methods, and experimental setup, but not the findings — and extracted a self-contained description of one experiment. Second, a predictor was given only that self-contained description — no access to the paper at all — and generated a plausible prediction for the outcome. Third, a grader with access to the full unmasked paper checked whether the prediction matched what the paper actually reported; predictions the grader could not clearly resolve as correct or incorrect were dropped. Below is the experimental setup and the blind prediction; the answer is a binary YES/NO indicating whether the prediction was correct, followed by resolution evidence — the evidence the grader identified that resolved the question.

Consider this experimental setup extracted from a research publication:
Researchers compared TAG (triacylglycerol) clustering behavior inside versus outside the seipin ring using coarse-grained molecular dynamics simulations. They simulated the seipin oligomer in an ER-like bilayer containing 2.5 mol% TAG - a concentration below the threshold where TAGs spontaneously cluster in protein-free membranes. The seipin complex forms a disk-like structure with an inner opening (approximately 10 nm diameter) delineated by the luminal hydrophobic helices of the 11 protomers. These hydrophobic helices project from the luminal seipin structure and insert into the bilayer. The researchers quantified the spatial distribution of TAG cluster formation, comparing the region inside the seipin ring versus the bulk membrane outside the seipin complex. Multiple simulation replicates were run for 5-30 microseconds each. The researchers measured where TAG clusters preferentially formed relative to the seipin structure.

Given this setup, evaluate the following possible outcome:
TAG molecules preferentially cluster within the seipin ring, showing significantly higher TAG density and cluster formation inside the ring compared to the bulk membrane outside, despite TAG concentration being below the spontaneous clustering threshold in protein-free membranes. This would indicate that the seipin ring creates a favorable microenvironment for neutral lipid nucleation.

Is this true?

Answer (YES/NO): YES